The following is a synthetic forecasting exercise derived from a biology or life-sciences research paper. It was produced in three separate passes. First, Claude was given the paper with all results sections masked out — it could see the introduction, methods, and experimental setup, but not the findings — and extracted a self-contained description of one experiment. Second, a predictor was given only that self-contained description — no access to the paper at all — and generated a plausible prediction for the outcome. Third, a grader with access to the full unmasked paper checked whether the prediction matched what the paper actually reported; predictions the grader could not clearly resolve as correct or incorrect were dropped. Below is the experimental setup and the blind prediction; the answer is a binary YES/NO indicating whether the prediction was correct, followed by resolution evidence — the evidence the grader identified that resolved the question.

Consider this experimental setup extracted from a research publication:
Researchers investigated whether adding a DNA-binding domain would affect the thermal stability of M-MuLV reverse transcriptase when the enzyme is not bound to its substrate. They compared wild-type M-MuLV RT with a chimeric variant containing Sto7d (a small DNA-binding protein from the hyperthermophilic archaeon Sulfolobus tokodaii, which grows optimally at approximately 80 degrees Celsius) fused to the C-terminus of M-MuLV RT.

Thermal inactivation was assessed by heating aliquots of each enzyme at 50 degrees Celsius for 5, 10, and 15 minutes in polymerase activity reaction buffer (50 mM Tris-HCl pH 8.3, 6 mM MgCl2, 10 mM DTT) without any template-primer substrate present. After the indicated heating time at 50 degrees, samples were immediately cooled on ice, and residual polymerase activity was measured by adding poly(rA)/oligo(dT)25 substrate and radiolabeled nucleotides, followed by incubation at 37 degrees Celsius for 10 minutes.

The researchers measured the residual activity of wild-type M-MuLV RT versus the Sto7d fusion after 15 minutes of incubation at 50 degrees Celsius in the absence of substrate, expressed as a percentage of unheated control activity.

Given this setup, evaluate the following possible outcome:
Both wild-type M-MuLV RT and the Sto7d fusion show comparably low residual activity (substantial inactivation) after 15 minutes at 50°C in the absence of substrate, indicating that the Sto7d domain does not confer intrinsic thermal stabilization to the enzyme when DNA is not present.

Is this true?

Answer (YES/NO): YES